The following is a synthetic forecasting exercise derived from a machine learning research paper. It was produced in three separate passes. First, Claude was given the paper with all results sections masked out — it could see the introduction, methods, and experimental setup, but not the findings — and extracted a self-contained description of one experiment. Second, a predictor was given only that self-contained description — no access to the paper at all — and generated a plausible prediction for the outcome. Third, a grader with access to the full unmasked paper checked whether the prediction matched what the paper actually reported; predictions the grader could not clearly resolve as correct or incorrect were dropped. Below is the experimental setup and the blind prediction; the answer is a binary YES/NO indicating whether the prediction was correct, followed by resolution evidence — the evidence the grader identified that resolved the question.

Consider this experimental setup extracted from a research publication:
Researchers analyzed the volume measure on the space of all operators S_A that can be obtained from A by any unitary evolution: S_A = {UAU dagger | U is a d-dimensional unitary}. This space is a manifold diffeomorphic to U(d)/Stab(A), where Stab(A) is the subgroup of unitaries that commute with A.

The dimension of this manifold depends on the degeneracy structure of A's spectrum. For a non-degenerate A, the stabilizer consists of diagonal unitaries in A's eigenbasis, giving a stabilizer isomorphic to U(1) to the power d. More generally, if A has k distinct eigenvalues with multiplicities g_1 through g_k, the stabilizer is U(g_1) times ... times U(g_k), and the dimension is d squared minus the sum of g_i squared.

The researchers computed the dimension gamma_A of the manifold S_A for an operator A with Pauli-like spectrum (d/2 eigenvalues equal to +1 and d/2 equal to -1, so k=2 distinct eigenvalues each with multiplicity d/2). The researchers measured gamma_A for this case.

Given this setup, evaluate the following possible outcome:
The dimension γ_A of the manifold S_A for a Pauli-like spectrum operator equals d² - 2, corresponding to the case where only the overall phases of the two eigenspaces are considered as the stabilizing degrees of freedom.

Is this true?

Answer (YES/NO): NO